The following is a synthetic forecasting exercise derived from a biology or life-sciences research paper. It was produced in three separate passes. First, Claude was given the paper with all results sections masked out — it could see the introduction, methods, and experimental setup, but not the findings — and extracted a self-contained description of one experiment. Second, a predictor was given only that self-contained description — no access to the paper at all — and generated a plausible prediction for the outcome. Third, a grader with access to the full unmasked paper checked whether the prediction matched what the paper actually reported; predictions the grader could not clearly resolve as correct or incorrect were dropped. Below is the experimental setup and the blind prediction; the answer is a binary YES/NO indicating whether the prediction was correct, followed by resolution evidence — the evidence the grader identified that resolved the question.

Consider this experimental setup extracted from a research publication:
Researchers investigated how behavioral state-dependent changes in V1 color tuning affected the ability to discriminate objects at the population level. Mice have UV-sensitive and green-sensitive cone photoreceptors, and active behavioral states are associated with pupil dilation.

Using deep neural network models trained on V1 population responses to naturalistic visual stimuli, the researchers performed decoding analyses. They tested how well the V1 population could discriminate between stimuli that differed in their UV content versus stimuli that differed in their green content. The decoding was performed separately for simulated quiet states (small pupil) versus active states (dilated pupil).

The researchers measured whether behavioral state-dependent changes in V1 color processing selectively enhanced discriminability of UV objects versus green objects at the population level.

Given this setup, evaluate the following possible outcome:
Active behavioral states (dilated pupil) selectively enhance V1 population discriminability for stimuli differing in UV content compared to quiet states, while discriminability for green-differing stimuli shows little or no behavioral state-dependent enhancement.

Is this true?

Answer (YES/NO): NO